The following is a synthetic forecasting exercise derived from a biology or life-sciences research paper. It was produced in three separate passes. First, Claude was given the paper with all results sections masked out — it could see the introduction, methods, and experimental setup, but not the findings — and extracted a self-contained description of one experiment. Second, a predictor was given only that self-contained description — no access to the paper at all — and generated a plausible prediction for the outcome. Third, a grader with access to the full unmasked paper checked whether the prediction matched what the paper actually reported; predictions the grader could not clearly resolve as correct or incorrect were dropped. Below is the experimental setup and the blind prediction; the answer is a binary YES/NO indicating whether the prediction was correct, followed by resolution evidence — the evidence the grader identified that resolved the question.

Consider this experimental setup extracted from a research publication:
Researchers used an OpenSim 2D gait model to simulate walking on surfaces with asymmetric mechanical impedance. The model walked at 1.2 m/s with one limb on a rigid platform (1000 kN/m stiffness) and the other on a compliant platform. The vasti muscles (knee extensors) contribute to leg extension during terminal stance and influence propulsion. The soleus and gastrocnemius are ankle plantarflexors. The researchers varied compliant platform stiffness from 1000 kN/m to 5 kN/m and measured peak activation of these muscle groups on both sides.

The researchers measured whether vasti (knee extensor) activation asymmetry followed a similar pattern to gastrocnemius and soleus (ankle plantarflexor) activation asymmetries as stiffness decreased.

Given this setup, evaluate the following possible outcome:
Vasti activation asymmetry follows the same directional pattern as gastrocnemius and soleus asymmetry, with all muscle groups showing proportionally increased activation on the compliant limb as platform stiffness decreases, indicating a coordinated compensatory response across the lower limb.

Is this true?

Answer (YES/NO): NO